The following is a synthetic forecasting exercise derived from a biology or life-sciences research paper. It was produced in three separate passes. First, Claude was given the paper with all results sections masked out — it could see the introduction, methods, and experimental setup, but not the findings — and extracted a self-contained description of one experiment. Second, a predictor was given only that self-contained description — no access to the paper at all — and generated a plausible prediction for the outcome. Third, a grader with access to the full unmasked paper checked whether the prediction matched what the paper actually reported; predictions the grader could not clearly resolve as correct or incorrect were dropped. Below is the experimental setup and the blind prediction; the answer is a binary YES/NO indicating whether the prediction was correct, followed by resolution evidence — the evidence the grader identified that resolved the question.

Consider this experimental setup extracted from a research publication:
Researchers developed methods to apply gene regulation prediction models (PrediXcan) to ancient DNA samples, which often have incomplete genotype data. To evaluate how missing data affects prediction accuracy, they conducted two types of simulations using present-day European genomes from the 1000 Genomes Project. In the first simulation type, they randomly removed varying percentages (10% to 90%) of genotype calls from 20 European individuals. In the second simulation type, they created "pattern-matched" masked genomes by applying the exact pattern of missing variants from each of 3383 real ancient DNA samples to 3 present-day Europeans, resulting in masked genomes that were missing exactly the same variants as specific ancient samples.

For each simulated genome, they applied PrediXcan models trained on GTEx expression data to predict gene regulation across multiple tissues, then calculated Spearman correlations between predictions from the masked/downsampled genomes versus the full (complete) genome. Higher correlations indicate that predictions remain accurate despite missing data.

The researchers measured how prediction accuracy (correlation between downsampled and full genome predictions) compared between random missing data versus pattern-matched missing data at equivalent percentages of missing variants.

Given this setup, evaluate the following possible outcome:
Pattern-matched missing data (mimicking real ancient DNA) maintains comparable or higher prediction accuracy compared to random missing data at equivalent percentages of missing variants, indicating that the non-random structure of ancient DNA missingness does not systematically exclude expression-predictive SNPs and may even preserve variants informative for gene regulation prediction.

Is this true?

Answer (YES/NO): NO